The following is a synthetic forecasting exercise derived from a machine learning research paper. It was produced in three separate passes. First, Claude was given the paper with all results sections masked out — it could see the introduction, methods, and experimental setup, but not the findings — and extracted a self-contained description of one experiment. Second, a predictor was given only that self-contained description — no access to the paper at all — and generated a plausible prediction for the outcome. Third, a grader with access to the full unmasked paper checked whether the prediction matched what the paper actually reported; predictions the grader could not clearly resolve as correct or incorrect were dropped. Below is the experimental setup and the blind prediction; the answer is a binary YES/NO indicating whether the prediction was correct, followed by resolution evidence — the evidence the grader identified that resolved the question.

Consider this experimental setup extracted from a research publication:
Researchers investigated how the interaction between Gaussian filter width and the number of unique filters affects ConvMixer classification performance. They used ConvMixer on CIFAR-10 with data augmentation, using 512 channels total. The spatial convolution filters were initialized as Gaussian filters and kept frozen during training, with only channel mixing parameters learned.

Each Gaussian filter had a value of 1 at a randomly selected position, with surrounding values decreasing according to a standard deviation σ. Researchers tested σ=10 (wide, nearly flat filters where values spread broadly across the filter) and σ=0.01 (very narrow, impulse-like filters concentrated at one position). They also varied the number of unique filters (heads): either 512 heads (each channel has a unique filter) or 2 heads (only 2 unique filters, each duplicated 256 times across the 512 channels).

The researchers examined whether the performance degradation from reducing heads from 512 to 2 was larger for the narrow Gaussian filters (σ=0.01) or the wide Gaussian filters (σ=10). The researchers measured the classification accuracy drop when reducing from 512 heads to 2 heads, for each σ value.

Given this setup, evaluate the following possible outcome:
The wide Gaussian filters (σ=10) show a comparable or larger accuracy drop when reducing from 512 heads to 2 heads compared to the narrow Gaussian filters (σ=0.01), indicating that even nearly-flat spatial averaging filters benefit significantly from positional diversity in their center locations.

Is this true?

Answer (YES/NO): NO